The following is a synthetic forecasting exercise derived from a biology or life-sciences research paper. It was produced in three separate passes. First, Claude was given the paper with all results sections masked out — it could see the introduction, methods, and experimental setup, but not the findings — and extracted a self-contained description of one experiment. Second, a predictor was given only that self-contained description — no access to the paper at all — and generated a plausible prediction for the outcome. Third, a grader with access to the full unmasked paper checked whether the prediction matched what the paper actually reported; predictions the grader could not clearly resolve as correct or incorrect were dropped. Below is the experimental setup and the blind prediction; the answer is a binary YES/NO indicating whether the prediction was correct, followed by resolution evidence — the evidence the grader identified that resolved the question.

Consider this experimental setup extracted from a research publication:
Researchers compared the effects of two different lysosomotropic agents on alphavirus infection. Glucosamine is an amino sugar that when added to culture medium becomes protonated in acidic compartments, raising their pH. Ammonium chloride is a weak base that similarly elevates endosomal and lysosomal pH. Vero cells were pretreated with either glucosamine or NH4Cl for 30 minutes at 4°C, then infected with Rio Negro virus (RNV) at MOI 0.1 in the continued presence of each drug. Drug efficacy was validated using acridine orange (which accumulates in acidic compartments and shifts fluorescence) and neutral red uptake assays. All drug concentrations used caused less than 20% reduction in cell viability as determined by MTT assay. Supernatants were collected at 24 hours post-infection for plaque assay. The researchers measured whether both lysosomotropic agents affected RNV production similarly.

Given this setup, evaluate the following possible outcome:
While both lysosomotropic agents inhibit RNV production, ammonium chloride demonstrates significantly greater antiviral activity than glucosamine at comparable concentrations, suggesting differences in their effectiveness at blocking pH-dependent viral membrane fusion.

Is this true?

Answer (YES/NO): NO